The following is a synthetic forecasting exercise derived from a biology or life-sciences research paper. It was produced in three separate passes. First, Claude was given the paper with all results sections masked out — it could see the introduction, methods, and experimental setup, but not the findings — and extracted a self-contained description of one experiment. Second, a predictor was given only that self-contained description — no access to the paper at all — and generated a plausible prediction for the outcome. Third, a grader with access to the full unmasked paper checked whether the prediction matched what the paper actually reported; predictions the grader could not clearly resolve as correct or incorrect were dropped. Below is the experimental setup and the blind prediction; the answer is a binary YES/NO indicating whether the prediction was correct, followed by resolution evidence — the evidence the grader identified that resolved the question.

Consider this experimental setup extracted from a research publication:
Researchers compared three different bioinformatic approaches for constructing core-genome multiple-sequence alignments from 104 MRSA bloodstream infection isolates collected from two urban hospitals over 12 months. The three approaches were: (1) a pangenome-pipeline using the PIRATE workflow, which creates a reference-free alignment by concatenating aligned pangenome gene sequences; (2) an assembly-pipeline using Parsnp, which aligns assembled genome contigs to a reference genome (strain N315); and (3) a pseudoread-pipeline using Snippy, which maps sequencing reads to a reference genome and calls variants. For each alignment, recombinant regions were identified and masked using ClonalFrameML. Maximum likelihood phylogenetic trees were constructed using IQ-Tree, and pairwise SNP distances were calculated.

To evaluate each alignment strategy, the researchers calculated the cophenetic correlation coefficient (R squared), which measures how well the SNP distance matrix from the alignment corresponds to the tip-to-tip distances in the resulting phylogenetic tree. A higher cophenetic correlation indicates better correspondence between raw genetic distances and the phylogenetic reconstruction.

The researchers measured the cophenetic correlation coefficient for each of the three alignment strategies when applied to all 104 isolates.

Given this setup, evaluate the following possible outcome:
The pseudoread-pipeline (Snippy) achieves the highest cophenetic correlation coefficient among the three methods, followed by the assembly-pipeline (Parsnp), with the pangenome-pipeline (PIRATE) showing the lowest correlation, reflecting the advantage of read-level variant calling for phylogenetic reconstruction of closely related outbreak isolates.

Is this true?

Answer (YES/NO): NO